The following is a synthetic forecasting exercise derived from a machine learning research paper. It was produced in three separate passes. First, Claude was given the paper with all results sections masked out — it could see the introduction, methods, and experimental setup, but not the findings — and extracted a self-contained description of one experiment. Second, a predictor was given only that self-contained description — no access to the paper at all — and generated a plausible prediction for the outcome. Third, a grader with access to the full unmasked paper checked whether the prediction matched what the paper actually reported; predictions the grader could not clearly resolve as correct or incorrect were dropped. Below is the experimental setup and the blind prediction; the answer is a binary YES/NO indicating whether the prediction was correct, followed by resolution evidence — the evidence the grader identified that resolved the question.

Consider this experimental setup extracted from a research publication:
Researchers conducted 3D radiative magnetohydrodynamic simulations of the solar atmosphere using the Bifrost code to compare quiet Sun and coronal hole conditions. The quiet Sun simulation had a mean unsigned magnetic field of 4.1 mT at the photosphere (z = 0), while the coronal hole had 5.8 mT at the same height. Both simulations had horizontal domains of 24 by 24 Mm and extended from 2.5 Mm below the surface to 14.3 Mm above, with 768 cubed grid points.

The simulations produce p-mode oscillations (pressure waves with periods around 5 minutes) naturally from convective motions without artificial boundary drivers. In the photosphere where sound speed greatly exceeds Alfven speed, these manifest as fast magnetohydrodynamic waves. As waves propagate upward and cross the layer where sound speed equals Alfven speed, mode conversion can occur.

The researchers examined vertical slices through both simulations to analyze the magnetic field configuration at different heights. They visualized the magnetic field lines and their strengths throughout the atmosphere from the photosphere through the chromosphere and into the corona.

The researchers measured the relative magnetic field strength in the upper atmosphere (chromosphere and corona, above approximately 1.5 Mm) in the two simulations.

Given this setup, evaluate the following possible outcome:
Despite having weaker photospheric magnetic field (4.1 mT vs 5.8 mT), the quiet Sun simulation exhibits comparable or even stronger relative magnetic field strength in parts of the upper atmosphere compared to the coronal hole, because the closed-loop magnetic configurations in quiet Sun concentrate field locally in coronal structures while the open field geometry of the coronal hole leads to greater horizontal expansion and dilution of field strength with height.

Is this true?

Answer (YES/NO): NO